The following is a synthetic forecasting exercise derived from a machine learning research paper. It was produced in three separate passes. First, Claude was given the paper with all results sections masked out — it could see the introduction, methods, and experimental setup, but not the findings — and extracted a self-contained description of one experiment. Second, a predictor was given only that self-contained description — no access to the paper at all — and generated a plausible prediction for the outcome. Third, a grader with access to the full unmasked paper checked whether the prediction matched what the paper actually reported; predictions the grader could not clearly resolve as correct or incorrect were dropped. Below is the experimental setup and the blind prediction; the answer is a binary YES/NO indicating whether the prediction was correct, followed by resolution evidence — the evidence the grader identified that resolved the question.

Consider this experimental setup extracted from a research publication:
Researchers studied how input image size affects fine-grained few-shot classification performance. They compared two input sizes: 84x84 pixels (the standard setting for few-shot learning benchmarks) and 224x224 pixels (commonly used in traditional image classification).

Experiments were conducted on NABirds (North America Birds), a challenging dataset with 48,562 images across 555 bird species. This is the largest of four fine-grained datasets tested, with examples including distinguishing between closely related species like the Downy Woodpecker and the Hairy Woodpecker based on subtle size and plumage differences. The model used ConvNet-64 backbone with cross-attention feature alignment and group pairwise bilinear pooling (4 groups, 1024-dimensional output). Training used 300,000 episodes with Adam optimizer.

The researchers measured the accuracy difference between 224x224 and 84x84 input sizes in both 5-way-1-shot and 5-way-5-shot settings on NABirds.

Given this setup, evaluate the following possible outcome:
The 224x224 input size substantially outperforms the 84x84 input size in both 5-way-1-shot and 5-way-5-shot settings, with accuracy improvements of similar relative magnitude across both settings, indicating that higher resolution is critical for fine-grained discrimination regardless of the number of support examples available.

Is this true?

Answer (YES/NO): NO